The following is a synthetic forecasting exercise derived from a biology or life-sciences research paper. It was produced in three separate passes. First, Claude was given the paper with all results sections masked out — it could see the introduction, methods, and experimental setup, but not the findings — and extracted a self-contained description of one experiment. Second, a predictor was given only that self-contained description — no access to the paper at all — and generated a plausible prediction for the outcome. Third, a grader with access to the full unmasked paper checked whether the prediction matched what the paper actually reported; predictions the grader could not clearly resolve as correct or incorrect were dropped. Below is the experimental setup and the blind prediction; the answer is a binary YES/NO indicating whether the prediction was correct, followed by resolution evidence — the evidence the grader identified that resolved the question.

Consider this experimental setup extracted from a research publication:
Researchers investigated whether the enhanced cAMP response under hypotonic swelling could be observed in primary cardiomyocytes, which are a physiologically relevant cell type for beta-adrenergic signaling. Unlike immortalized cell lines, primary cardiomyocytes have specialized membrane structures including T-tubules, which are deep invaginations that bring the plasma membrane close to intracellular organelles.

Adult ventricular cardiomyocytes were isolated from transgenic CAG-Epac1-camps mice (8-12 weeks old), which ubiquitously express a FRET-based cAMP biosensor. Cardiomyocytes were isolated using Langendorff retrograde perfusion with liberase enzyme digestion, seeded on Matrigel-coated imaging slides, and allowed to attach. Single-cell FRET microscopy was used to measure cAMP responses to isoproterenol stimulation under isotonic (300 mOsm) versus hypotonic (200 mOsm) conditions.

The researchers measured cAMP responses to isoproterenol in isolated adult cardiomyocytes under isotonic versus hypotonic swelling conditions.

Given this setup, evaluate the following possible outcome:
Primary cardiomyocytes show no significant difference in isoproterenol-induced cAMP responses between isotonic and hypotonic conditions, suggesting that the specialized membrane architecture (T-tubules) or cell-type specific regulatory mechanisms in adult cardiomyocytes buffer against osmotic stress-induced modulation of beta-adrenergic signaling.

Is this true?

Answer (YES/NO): NO